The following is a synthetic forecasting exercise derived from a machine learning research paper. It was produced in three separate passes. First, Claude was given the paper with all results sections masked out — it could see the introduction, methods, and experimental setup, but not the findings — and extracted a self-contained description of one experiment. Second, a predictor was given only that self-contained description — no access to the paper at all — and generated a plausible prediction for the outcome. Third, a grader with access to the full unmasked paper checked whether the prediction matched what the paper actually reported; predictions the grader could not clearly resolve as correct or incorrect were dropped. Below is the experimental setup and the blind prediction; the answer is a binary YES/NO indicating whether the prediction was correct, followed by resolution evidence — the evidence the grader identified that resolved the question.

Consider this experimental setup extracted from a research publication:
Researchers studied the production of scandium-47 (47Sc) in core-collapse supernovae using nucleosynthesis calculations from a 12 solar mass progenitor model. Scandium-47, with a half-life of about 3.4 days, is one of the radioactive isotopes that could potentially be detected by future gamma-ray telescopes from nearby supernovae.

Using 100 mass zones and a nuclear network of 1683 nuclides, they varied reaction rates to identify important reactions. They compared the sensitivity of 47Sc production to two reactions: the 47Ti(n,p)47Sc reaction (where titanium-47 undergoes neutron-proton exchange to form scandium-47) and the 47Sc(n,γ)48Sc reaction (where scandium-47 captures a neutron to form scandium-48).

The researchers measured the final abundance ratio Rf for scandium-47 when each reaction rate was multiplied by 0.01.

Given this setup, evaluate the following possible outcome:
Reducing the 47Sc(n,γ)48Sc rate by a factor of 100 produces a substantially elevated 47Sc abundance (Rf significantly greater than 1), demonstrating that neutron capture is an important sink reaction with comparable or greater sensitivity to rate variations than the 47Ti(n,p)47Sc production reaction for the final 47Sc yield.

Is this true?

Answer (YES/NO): NO